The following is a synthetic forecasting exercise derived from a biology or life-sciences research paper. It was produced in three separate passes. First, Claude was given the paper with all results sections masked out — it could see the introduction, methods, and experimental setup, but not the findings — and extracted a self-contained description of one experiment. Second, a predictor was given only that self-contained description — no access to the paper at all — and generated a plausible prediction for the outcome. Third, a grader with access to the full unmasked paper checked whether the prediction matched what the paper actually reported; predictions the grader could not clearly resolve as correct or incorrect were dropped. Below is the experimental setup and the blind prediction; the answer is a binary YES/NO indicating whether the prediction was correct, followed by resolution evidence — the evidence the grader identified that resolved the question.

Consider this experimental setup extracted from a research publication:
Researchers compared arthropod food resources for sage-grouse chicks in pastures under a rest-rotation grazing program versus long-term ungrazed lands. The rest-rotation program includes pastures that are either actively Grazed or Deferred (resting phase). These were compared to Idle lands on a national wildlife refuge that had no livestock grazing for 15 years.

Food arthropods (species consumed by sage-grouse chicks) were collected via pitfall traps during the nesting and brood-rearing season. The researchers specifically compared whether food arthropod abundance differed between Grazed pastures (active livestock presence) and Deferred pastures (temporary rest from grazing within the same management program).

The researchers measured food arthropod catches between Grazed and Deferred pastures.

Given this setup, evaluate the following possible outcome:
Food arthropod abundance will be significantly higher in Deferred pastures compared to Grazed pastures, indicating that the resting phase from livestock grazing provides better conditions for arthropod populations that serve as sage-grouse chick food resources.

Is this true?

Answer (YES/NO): NO